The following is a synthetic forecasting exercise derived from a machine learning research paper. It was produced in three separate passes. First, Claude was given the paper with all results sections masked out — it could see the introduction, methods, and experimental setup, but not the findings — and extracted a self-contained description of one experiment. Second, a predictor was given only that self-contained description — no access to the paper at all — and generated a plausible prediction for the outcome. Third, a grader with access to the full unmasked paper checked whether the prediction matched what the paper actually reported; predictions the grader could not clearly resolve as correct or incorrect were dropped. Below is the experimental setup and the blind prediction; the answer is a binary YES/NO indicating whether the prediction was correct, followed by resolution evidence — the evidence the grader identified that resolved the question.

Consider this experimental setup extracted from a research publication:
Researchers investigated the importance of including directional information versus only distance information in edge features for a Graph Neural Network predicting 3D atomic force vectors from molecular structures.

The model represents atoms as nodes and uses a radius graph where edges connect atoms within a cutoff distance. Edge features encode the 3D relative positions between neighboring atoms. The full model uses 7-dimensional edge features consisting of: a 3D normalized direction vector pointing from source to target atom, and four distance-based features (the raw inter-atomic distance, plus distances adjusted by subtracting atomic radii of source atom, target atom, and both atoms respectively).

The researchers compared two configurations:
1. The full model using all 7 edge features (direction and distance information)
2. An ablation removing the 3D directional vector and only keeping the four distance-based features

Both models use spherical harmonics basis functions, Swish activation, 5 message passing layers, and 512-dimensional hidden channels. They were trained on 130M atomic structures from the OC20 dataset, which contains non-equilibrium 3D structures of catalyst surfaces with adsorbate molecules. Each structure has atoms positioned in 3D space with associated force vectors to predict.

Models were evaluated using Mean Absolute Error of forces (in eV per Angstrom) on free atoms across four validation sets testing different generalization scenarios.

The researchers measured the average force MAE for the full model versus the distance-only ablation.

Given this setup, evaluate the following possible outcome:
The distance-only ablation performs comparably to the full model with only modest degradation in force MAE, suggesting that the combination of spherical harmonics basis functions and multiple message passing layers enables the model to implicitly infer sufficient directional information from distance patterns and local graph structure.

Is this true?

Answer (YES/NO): NO